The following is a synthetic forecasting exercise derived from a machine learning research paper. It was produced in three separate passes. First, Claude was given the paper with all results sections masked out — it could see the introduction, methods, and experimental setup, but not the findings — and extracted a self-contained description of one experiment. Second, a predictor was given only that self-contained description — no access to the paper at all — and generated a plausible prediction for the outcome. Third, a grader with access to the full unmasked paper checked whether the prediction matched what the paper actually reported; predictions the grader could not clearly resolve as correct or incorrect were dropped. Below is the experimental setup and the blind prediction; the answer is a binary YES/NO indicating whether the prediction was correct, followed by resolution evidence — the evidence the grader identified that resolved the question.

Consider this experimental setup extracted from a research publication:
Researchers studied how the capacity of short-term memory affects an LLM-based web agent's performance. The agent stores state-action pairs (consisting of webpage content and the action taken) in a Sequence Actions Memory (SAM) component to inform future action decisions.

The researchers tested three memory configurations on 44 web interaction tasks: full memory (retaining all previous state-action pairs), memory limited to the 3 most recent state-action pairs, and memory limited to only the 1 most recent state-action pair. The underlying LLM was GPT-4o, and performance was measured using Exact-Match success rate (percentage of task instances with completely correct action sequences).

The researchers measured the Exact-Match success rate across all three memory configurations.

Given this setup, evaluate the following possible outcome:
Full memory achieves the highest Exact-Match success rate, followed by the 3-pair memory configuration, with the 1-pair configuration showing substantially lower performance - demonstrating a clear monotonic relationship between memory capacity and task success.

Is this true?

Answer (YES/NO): YES